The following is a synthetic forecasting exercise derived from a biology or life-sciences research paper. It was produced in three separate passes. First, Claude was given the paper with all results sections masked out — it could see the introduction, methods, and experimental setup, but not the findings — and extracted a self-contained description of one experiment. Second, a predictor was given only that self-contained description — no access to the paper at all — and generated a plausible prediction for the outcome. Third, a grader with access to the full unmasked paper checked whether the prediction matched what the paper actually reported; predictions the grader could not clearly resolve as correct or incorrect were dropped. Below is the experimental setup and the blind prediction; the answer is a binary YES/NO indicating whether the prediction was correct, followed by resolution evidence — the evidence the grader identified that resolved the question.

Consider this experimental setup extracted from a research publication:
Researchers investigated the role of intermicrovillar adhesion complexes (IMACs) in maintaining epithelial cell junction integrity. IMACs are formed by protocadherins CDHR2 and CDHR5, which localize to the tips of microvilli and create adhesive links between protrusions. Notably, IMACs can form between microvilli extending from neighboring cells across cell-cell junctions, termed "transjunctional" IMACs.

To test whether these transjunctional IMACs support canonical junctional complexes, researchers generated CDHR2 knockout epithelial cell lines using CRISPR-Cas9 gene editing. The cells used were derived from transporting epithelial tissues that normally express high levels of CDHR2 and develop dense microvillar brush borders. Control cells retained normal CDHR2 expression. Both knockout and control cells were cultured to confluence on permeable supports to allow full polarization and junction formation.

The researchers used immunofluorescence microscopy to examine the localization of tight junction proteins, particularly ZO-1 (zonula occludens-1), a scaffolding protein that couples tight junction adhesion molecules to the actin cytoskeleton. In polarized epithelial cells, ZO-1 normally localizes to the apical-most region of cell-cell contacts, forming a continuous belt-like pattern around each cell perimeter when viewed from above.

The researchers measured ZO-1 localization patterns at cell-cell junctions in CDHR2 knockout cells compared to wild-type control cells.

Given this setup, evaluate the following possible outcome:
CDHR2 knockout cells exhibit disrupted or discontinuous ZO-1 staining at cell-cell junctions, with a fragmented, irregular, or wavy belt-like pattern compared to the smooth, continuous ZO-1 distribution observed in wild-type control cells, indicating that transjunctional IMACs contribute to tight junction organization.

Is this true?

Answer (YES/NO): YES